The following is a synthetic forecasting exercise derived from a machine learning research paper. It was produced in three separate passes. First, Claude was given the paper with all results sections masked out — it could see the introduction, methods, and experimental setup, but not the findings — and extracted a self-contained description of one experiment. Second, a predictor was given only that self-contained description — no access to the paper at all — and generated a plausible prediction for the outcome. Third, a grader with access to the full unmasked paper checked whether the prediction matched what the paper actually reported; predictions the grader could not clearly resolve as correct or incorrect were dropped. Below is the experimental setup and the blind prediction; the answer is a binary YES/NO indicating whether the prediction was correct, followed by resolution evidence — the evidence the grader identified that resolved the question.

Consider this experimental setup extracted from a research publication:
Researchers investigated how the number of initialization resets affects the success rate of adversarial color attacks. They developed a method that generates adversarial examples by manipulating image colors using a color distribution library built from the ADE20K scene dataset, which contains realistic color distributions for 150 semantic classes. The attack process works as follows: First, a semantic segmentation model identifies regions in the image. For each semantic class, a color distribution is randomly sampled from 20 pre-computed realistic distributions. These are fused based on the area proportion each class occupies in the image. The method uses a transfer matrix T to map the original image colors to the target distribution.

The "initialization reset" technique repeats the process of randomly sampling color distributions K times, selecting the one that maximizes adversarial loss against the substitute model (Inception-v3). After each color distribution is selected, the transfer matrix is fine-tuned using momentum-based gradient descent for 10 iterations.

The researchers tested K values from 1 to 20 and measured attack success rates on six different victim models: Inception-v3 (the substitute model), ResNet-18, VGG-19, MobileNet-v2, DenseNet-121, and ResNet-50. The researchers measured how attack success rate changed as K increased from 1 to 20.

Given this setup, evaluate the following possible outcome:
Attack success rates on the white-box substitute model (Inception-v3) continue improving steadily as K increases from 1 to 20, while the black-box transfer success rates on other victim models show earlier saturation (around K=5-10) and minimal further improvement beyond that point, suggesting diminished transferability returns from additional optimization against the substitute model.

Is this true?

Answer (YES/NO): NO